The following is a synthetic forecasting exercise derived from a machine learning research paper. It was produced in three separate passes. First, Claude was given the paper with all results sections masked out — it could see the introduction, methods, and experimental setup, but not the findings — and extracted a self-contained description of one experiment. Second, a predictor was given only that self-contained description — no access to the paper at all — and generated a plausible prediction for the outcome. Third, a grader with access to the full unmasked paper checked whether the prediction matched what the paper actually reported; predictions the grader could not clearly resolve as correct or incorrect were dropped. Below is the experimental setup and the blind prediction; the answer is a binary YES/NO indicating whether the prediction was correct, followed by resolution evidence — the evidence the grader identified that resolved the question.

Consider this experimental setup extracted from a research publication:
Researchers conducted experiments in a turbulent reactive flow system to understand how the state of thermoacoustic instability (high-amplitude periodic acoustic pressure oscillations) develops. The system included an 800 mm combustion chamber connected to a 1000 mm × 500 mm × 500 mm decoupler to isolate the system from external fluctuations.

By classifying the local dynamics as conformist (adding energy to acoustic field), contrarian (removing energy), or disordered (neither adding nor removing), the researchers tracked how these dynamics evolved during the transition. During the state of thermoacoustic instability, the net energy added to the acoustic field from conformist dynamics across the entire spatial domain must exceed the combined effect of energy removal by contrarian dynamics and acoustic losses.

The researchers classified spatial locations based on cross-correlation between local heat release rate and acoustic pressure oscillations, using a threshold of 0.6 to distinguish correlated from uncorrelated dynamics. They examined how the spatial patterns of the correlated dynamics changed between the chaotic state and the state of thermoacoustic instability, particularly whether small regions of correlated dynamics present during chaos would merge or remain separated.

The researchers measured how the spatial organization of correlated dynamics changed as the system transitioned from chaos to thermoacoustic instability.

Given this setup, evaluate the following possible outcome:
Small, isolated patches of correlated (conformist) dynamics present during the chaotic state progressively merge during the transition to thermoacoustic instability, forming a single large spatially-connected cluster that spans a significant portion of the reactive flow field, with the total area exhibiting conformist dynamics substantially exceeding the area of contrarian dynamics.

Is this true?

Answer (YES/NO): YES